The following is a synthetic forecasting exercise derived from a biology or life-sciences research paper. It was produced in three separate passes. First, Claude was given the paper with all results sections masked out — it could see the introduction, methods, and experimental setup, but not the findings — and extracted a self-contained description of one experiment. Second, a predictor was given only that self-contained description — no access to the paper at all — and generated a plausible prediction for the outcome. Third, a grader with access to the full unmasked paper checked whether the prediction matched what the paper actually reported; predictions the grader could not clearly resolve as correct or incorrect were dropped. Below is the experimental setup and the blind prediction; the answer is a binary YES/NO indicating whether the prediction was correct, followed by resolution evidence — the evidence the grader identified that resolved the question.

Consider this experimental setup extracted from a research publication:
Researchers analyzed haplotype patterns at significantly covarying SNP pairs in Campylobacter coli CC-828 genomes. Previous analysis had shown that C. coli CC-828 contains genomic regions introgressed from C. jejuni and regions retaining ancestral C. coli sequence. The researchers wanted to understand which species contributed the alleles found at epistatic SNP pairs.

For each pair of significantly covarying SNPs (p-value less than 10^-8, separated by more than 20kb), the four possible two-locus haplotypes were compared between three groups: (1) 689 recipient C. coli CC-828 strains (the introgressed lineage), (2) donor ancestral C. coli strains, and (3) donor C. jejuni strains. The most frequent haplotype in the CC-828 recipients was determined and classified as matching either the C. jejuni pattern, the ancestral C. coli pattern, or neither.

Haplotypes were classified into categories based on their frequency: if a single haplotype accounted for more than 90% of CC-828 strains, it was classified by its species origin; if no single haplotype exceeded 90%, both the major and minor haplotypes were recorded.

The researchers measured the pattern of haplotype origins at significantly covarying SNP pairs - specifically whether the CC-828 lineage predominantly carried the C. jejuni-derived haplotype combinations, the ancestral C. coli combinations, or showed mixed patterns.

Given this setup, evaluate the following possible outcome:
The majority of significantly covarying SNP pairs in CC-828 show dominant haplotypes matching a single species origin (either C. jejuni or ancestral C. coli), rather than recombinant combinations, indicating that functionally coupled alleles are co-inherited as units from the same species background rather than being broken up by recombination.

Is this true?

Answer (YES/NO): YES